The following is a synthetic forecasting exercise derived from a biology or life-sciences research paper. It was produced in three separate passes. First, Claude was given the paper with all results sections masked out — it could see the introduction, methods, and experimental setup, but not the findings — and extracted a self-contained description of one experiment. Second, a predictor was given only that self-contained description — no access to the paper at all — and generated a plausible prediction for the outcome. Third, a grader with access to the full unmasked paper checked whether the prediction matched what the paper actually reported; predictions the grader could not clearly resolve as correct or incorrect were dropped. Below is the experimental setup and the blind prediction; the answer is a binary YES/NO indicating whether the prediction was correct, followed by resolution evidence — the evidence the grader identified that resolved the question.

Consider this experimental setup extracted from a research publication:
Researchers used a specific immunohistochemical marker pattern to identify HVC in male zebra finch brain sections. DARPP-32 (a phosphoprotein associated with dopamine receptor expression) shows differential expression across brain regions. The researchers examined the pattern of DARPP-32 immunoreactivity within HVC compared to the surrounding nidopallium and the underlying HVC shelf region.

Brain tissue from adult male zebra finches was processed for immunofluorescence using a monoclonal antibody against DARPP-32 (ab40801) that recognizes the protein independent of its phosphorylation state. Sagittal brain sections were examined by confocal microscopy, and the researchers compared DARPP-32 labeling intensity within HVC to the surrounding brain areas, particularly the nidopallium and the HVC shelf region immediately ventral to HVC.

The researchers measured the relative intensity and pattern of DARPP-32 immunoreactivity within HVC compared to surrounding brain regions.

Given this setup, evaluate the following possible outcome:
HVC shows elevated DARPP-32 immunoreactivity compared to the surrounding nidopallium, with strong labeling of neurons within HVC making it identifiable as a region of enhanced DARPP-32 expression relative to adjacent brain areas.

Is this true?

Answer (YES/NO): NO